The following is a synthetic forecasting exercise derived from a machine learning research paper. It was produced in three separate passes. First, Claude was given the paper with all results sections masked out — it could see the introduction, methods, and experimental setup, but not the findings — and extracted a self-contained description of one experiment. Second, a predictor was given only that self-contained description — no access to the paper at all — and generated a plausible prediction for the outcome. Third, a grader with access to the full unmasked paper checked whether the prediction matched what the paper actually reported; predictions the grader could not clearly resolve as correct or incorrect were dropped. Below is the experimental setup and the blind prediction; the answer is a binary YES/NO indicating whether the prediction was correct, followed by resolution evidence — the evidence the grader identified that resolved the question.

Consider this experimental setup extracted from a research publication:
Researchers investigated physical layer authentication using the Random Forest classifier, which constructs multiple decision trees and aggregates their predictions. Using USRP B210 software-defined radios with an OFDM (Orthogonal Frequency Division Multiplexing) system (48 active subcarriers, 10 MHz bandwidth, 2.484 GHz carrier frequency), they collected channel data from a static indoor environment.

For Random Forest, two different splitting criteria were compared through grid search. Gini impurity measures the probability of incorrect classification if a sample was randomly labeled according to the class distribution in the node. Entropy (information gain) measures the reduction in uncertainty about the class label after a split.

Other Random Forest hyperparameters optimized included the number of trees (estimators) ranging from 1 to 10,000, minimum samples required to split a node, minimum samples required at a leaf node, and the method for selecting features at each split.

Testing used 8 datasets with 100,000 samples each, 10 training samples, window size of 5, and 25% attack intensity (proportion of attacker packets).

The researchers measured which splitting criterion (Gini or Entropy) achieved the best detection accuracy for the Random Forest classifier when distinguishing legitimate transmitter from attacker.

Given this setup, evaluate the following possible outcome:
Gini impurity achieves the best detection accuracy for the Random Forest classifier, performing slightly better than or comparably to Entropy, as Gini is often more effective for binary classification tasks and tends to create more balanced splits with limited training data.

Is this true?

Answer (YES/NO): NO